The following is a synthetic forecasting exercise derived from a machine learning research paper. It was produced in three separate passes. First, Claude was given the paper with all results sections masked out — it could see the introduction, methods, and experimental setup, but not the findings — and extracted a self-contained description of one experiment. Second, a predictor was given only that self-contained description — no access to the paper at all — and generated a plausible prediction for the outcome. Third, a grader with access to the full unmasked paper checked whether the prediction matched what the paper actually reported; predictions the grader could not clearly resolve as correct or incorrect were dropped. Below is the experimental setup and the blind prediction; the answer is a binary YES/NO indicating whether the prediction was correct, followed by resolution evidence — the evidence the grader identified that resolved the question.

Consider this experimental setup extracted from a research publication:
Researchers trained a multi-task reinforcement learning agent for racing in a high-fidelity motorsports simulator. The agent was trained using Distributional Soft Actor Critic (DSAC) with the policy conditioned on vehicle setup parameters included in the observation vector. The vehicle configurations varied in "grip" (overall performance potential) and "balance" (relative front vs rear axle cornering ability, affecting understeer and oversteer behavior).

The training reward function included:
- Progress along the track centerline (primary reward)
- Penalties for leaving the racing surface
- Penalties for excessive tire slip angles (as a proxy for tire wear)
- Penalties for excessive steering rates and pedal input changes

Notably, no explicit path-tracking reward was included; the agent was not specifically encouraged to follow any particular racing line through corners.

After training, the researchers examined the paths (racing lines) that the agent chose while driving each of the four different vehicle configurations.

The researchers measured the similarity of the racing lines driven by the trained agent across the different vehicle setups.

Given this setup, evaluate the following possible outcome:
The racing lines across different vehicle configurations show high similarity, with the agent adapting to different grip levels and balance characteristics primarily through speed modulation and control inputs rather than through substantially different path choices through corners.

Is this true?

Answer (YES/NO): YES